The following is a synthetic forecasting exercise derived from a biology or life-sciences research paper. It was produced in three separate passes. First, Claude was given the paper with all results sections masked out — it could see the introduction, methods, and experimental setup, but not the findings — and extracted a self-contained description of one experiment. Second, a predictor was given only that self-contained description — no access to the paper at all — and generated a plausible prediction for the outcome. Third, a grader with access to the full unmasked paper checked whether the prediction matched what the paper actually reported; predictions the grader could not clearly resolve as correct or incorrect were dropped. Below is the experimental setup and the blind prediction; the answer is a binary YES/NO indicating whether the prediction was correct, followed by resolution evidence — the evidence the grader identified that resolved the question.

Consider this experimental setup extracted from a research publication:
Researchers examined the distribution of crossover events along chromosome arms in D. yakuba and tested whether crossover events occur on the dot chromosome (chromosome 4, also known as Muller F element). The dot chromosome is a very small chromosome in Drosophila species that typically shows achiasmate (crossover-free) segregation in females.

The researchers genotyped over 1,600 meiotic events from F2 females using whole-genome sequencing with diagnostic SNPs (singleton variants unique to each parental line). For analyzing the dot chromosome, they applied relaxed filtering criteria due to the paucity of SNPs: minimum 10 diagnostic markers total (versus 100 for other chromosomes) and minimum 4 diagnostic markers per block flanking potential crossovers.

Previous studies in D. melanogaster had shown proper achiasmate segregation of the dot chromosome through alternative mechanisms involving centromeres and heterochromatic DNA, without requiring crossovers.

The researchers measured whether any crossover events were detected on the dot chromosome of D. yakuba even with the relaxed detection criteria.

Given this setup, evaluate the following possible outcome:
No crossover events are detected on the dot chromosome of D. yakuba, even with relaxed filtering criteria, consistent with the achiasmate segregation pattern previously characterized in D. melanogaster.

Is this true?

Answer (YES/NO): YES